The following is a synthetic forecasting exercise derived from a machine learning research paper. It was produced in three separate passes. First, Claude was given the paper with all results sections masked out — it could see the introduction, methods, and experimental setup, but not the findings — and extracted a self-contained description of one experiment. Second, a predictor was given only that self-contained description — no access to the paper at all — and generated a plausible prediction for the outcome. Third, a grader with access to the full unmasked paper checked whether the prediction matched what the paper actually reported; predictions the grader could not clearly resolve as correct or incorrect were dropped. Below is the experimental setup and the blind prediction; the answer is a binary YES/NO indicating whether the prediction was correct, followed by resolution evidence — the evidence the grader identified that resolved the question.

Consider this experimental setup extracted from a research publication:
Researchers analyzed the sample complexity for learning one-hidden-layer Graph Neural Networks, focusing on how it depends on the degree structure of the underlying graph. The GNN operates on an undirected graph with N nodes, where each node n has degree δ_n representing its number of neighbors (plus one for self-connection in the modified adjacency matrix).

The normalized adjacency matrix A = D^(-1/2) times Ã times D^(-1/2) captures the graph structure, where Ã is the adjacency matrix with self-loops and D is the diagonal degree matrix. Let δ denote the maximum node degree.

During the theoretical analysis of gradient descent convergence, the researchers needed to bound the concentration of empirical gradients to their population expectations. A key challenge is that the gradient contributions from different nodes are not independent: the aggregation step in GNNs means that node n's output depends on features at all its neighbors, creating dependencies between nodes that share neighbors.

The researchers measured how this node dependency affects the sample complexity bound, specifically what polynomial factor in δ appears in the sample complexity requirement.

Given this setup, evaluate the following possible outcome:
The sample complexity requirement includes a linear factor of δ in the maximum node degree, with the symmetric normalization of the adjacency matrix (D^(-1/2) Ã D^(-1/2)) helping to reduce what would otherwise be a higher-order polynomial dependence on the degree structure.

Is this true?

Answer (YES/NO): NO